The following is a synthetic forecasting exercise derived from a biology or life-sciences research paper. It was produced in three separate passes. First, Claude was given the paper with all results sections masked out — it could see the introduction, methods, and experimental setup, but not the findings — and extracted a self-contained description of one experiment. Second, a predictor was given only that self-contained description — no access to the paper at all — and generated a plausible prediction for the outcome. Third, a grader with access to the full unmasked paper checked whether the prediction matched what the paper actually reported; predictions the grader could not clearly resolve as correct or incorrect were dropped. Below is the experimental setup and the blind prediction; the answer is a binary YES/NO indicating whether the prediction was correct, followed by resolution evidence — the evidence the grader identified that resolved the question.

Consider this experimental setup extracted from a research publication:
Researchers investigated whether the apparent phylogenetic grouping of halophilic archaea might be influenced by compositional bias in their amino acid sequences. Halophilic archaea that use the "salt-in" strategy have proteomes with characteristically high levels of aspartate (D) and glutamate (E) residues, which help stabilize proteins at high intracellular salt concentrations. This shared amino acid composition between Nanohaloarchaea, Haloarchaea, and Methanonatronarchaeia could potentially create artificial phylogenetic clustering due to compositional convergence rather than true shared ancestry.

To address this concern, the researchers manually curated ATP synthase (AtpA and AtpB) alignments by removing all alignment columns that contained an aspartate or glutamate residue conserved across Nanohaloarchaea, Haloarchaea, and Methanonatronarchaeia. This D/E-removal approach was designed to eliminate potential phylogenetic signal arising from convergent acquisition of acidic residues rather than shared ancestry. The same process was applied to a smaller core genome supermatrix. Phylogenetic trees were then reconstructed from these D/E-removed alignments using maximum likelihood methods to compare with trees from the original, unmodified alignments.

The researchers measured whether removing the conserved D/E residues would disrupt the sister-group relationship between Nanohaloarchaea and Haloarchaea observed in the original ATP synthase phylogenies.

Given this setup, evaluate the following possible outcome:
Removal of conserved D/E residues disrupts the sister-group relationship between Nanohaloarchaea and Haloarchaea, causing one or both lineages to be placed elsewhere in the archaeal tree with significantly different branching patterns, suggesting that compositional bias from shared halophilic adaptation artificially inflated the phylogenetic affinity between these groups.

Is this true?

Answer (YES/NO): NO